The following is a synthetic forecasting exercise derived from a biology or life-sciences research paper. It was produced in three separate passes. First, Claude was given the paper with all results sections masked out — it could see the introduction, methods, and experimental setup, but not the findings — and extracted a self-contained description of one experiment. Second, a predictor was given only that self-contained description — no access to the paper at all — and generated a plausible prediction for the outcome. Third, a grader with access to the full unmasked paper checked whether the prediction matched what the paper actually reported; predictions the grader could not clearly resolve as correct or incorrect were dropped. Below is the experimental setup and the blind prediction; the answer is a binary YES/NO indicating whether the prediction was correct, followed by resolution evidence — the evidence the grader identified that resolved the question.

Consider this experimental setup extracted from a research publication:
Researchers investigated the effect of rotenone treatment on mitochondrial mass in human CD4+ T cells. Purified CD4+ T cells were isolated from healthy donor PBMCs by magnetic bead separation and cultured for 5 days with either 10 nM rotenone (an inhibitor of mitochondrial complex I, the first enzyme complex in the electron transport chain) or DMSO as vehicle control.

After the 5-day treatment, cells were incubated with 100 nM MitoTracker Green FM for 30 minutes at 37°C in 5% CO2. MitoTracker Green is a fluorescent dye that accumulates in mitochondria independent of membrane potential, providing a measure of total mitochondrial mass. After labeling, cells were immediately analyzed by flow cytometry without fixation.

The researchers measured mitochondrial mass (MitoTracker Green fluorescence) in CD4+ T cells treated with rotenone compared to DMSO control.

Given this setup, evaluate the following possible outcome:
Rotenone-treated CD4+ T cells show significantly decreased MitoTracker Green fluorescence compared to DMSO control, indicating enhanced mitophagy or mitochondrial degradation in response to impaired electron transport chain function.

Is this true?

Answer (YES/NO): YES